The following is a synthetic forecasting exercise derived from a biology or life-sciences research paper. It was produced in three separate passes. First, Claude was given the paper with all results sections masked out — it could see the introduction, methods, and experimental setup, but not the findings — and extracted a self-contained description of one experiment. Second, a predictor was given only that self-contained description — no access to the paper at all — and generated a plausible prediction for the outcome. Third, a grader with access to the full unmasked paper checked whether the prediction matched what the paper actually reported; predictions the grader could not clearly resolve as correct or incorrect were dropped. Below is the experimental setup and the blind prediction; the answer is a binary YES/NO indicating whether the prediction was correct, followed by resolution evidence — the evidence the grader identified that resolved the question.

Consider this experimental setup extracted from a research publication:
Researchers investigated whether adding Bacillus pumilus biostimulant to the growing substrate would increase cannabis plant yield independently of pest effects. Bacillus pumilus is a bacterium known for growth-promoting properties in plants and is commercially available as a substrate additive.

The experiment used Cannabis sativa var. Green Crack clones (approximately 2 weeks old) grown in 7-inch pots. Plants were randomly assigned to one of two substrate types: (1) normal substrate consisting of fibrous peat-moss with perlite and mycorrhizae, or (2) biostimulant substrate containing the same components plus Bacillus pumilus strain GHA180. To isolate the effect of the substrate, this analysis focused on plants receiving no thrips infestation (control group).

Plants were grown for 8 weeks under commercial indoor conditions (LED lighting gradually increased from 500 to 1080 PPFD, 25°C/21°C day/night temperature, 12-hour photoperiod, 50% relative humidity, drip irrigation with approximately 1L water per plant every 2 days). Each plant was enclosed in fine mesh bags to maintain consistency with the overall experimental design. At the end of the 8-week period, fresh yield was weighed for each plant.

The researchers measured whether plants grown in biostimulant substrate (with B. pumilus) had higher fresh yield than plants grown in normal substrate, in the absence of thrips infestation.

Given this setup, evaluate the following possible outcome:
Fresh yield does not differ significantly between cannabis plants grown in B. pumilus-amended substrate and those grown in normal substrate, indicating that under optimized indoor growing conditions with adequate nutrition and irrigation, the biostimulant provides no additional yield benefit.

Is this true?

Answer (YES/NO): YES